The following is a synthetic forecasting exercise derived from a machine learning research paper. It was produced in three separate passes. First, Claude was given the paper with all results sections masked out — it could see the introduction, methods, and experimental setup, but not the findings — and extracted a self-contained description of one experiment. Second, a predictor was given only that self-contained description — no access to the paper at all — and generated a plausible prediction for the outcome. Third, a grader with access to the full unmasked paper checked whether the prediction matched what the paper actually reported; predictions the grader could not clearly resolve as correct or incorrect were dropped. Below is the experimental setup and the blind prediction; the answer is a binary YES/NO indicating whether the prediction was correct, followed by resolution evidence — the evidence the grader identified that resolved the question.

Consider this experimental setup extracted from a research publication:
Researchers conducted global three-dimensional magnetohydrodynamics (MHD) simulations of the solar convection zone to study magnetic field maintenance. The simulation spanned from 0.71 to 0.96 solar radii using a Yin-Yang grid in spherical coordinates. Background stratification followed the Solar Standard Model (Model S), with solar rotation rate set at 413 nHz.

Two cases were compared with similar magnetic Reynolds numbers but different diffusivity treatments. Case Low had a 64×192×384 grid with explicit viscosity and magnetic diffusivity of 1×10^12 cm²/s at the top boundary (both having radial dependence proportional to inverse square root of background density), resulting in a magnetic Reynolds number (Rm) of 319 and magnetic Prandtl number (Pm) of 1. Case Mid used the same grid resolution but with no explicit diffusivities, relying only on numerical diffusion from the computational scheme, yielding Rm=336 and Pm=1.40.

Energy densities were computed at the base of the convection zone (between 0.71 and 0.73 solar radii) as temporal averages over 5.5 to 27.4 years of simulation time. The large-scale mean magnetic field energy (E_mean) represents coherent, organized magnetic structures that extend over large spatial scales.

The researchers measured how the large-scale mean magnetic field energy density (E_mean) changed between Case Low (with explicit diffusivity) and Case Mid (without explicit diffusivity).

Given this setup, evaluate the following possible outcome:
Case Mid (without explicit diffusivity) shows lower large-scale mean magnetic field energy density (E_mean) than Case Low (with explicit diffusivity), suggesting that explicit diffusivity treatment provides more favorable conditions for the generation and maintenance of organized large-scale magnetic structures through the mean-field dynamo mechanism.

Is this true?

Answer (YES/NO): YES